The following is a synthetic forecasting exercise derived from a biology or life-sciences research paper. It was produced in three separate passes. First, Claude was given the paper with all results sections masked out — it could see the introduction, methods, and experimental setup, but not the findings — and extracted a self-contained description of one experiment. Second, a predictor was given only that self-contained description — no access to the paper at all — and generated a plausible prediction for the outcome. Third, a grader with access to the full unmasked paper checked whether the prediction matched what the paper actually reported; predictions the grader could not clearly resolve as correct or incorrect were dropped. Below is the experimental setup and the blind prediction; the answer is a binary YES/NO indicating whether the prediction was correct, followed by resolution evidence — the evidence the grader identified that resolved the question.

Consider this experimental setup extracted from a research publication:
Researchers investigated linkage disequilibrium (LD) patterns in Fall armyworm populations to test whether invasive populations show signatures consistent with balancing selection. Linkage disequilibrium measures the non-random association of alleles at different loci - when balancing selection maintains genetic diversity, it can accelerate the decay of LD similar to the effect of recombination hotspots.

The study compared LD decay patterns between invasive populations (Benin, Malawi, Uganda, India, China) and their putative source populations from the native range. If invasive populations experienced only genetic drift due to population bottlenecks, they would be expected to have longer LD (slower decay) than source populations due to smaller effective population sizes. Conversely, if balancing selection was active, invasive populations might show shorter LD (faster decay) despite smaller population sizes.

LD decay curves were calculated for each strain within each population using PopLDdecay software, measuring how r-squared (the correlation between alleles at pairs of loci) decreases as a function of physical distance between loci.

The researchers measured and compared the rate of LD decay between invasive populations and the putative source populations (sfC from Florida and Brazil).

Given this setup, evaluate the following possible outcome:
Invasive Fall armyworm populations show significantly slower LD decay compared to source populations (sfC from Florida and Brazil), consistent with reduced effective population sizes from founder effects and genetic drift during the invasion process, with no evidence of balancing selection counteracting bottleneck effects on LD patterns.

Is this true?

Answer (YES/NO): NO